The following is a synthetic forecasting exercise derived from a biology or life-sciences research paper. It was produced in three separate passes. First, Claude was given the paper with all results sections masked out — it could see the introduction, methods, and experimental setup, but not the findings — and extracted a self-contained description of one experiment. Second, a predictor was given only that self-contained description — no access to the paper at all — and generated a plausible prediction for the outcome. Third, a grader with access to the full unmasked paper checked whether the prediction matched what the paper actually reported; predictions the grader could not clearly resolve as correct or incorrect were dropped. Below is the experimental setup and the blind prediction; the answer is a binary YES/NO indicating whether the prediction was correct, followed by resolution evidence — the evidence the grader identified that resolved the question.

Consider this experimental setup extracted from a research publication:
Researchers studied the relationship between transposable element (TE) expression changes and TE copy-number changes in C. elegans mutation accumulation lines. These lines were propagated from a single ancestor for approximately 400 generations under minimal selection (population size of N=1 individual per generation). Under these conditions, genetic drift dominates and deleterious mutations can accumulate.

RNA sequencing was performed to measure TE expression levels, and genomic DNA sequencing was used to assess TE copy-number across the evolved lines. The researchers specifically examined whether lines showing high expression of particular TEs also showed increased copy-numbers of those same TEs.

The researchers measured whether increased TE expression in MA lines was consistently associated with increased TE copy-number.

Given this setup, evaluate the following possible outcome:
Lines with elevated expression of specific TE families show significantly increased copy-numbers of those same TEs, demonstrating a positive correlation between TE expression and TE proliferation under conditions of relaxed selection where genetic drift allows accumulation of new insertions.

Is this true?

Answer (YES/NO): NO